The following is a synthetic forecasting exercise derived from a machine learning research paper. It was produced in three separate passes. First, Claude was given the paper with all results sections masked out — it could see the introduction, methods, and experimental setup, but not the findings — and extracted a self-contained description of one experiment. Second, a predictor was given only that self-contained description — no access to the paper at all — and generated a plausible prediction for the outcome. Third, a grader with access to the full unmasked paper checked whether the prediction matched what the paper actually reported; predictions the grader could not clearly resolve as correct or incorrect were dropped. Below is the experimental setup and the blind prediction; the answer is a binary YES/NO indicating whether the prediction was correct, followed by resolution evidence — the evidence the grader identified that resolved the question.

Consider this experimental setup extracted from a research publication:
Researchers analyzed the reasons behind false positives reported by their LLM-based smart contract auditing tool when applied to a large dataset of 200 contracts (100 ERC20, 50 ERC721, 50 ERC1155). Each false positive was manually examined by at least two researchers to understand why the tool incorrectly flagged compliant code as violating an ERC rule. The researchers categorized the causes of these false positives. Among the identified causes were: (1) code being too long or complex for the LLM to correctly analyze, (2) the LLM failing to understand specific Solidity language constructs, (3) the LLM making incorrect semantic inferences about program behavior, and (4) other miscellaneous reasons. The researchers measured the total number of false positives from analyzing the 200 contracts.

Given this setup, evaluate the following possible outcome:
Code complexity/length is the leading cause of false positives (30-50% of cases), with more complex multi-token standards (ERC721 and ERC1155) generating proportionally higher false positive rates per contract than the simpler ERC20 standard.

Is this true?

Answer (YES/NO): NO